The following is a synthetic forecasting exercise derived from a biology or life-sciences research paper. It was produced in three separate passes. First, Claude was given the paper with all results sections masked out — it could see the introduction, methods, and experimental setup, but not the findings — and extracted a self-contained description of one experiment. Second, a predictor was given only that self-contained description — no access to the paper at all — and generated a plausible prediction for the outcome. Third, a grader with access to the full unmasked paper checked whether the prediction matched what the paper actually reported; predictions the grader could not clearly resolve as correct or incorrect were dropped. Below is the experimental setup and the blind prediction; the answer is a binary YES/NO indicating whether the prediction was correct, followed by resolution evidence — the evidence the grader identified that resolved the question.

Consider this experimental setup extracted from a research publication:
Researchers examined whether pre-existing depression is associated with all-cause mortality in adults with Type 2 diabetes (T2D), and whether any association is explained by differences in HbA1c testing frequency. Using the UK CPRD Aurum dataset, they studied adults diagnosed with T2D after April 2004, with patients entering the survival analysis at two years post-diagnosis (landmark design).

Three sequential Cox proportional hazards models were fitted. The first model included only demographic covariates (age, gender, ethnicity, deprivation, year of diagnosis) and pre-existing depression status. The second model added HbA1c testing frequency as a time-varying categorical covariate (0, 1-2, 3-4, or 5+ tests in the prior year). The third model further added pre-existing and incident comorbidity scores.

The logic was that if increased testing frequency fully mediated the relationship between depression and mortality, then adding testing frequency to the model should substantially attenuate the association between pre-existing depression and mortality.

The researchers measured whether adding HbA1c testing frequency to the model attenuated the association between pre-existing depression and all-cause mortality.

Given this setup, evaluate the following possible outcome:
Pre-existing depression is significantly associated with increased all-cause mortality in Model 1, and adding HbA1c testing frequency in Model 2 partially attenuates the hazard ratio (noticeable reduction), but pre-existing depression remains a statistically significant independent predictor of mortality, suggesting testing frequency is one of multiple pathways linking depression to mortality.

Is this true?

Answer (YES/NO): NO